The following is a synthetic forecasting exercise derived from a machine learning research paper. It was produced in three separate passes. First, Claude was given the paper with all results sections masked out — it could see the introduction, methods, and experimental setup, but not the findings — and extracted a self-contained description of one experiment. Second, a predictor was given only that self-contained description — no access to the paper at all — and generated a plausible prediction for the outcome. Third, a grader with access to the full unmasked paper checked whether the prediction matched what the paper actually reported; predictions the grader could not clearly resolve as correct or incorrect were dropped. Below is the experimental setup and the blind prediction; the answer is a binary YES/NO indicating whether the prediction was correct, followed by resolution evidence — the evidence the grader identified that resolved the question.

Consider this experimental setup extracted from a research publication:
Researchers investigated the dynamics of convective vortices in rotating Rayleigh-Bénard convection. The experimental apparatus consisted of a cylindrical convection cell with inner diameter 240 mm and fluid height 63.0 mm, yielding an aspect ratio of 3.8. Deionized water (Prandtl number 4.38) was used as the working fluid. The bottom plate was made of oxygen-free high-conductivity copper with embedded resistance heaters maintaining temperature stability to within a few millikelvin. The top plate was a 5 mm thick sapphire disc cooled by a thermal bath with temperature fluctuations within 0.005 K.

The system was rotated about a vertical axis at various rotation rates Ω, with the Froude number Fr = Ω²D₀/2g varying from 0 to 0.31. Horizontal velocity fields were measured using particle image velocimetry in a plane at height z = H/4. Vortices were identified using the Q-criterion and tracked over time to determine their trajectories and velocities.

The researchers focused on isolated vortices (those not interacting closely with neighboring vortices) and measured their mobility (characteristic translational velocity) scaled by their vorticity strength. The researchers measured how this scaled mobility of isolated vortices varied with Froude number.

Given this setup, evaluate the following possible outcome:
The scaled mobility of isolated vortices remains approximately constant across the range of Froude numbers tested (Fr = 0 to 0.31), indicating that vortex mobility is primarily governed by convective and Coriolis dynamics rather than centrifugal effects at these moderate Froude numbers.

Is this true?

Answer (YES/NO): NO